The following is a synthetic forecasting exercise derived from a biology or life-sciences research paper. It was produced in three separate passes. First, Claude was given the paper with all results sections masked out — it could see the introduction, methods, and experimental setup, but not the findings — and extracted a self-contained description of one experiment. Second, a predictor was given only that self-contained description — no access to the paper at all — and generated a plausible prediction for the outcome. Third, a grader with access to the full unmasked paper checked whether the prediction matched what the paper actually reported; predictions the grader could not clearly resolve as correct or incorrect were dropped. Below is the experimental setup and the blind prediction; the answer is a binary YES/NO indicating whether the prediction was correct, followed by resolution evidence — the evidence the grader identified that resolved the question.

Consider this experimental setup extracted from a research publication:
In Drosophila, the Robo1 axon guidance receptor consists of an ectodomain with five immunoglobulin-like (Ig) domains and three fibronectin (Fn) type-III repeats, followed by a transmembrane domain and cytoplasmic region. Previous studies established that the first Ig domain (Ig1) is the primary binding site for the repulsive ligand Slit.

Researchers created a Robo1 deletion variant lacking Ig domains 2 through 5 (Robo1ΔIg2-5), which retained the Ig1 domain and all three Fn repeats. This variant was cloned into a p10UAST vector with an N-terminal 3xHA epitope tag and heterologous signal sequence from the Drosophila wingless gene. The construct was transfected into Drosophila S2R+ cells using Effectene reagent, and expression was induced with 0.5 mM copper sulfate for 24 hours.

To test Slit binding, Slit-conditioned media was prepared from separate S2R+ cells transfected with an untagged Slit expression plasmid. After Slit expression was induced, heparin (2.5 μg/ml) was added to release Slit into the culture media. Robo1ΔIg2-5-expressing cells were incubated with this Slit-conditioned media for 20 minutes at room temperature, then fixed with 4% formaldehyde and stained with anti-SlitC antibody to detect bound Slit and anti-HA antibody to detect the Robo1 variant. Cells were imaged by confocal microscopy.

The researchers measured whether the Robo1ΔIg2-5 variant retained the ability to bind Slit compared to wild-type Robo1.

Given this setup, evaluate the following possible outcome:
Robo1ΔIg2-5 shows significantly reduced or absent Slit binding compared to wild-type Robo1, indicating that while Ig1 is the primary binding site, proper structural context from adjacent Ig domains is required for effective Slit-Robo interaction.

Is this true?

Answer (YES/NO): NO